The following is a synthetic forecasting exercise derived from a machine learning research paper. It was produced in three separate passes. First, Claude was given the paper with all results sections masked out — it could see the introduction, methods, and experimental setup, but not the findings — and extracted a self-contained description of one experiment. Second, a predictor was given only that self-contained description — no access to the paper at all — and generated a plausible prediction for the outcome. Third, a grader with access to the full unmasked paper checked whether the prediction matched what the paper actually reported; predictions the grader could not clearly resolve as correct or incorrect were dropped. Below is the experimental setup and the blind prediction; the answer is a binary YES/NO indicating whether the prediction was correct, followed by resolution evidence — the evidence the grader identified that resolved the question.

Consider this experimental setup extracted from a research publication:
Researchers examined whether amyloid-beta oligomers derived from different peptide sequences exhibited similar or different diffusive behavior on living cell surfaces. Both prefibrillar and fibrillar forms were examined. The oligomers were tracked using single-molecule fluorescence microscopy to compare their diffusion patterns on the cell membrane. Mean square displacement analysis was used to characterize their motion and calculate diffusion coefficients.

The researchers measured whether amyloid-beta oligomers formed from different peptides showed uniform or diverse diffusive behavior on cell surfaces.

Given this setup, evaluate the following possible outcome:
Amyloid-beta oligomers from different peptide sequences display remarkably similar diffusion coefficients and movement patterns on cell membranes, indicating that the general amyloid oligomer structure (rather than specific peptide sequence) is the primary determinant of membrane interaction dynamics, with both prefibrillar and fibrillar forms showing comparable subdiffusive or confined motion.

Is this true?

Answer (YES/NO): NO